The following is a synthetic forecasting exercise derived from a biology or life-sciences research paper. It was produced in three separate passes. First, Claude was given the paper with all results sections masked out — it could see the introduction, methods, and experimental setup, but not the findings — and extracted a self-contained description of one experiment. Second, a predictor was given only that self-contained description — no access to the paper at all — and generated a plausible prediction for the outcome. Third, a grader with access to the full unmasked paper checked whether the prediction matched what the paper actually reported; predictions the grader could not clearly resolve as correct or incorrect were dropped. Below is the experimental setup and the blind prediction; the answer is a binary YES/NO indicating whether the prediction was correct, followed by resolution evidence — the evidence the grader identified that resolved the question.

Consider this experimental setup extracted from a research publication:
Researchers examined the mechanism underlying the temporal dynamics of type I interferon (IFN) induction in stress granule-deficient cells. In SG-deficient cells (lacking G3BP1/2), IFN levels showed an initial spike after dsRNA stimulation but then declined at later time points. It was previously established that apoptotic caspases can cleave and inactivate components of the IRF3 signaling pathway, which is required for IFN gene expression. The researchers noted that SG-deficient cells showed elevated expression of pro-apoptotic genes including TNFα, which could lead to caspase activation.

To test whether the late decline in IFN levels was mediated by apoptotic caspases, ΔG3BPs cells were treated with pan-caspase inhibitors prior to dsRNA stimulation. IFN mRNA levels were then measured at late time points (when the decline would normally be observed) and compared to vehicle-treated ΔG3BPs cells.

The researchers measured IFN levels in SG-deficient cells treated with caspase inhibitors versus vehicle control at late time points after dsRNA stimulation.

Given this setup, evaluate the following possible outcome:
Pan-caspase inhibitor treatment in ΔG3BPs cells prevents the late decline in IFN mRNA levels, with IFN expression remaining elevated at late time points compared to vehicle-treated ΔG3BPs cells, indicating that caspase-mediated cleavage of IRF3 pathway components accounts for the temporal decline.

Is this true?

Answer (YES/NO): YES